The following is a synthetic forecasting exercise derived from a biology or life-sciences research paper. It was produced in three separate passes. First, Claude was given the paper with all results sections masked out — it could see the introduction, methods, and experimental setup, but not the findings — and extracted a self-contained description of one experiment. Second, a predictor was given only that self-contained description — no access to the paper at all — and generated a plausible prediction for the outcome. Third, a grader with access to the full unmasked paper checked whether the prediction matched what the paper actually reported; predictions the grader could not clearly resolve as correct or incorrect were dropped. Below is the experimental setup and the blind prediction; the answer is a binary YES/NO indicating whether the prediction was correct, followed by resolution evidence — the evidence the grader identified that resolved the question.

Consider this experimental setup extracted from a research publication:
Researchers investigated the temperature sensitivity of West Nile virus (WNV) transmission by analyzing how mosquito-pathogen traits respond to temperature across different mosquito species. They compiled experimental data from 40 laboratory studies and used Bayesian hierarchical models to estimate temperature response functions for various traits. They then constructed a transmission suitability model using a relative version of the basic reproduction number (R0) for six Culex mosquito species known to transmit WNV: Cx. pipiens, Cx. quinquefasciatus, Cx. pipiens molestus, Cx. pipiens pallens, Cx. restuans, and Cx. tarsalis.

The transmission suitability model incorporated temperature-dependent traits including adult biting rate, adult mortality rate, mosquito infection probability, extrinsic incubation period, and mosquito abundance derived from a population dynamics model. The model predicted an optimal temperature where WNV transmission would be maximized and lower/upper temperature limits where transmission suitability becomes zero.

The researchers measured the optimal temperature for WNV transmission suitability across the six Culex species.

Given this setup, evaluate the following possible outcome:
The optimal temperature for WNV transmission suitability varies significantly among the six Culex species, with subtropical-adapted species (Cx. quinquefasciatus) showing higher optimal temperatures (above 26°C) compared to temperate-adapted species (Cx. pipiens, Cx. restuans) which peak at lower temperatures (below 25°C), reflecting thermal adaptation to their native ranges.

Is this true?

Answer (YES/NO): NO